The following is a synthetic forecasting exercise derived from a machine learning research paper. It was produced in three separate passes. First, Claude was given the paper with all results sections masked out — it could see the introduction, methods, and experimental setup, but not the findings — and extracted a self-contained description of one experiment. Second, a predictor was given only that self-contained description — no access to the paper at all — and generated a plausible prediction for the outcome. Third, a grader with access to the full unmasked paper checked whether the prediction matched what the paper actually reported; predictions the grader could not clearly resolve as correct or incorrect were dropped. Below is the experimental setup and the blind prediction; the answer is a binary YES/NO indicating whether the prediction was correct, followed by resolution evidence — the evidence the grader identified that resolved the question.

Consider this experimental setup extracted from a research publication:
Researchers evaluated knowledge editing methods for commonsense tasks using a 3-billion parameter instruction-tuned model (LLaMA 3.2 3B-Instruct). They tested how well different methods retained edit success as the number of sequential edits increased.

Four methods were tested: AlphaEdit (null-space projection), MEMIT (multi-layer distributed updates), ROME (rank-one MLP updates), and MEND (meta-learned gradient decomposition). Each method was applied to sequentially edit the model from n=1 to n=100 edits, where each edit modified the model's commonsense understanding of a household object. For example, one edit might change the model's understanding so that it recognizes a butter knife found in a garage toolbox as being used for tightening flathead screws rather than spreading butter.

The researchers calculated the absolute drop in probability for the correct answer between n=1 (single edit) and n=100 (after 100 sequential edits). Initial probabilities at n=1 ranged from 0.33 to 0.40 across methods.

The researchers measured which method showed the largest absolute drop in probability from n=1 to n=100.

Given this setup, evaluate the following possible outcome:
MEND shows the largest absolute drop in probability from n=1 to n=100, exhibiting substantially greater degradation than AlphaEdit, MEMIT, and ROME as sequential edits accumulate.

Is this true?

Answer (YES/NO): NO